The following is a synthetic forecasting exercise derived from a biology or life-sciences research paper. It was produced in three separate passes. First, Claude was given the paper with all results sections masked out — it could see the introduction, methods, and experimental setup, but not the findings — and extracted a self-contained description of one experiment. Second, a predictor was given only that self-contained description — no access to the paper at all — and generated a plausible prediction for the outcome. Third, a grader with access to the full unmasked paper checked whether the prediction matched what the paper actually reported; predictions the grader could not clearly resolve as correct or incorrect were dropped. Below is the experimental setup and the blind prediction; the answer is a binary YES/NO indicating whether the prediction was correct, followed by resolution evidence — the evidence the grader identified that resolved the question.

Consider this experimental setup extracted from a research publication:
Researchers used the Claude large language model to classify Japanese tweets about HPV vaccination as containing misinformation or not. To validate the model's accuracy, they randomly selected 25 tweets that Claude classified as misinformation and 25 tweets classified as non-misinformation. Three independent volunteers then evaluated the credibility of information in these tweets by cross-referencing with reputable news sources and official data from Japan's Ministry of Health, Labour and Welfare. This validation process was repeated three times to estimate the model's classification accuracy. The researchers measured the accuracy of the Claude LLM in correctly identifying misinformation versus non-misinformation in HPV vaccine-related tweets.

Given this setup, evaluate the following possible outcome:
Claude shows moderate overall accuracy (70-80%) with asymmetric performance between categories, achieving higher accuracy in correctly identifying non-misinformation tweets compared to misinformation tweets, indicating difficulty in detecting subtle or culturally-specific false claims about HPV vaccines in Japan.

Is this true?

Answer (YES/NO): NO